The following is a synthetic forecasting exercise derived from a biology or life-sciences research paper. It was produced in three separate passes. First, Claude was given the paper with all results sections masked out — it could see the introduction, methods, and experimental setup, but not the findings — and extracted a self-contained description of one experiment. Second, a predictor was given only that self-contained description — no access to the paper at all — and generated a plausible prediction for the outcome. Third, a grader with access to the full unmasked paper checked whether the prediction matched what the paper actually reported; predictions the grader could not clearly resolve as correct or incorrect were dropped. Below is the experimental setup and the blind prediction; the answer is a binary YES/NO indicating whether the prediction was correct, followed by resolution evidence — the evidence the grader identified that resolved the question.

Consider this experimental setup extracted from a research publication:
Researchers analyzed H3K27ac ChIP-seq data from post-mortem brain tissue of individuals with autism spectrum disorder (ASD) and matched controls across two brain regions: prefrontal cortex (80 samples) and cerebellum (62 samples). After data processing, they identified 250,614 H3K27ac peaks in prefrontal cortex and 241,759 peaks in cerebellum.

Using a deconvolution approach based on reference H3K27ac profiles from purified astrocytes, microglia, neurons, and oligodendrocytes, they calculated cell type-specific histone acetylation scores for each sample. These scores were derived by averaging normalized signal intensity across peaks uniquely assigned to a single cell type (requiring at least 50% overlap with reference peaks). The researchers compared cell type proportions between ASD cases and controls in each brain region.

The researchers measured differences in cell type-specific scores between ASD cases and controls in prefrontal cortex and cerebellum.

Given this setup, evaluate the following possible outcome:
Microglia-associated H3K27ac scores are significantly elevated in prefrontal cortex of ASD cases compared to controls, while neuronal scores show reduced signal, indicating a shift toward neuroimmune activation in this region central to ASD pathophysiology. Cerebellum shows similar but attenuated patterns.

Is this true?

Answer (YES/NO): NO